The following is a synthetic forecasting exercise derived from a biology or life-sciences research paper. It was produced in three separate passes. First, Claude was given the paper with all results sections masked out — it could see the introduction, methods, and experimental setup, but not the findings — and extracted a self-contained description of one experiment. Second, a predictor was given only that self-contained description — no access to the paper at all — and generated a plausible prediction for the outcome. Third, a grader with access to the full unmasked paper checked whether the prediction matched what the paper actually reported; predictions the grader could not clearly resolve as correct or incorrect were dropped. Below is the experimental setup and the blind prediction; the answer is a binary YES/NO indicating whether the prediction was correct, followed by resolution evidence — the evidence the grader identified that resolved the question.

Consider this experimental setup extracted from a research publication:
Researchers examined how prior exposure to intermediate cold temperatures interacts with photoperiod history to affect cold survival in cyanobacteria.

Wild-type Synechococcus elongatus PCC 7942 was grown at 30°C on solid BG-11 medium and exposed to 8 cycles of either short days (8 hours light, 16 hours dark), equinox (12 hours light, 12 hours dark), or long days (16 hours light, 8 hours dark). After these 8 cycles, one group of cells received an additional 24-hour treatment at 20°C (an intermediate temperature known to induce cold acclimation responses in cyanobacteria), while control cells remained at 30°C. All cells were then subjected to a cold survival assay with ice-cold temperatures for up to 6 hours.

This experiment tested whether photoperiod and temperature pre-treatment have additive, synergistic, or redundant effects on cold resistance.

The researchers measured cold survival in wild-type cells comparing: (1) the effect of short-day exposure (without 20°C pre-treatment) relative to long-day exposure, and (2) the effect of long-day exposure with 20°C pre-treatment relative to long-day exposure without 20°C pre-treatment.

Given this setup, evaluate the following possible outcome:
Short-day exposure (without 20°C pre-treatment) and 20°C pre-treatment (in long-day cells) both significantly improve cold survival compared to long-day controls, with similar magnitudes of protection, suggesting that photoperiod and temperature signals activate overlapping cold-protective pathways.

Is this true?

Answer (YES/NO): YES